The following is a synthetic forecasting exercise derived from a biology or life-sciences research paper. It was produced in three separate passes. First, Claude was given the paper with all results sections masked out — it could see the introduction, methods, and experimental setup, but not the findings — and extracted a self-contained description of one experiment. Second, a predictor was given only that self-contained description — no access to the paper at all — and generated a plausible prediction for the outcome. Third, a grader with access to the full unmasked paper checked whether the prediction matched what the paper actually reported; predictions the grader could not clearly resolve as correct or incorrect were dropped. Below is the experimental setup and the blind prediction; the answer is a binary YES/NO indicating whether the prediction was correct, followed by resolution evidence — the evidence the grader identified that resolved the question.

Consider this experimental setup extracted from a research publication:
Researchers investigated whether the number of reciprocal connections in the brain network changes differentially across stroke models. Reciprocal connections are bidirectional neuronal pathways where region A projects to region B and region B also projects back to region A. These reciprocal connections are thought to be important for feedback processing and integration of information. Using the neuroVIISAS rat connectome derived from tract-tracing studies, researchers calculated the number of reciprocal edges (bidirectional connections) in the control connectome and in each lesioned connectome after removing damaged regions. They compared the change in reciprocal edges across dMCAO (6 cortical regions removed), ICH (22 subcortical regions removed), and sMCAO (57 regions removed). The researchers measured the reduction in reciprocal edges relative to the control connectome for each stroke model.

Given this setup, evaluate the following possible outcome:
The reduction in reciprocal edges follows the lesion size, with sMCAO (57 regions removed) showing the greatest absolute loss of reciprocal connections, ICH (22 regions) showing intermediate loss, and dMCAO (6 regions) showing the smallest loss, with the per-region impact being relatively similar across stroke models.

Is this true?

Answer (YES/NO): NO